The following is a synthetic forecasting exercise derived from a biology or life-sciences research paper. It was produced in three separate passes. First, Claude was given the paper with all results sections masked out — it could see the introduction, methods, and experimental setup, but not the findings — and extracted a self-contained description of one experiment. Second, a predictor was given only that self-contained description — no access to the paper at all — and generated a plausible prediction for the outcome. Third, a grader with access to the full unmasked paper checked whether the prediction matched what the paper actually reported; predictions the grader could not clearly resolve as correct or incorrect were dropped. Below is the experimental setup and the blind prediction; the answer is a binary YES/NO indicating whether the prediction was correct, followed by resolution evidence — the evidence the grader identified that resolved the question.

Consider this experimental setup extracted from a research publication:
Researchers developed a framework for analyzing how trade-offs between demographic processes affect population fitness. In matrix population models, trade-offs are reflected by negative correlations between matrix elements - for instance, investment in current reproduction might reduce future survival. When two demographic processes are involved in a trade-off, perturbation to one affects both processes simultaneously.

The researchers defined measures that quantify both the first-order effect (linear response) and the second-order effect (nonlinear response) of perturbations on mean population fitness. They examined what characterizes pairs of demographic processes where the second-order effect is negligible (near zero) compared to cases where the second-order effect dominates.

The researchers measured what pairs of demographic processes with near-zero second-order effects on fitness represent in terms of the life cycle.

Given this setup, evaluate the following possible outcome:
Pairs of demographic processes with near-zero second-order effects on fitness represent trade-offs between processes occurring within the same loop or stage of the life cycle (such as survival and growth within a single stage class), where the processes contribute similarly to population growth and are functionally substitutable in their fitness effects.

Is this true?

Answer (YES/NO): NO